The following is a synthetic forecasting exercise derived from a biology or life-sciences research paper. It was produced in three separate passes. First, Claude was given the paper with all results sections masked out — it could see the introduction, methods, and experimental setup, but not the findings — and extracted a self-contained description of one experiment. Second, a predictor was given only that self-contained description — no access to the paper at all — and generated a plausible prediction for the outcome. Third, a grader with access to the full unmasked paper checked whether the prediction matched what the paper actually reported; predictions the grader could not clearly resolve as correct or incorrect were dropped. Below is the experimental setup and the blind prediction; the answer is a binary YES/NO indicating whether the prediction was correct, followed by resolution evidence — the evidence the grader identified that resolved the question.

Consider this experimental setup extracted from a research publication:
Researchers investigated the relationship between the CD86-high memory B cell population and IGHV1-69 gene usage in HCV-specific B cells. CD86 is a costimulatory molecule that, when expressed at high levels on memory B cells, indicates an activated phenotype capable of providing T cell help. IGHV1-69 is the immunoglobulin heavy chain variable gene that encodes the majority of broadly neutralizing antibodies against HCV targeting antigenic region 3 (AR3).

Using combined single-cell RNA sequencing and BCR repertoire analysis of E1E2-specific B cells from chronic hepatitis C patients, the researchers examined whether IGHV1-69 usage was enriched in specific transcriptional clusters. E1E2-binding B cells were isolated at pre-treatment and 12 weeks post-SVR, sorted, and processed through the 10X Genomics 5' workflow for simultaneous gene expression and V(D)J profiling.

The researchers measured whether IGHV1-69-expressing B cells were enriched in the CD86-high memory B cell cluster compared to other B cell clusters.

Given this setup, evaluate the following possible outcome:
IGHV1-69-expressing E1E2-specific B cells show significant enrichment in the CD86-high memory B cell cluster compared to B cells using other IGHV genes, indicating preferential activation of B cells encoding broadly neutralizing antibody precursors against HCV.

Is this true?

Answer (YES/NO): YES